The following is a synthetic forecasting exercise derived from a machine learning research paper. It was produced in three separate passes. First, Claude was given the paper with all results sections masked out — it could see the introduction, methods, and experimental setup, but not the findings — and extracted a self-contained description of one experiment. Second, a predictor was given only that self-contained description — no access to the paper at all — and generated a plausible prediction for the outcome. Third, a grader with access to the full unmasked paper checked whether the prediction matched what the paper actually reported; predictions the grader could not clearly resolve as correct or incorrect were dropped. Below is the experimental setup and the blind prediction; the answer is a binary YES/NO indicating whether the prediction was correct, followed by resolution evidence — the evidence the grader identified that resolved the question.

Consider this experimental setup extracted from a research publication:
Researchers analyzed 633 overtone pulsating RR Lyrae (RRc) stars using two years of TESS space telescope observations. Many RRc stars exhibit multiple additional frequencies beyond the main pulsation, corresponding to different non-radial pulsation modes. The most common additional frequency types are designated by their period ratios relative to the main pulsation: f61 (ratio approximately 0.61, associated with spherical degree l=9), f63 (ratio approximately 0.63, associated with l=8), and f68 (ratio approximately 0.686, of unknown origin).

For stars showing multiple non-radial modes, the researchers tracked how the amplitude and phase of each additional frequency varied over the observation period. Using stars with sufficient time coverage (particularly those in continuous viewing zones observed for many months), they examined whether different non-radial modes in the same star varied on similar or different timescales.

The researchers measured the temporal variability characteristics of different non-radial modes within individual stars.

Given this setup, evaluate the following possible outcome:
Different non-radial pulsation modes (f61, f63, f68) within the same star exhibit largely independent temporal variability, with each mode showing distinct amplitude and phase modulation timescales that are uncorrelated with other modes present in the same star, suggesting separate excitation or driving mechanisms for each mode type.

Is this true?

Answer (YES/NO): YES